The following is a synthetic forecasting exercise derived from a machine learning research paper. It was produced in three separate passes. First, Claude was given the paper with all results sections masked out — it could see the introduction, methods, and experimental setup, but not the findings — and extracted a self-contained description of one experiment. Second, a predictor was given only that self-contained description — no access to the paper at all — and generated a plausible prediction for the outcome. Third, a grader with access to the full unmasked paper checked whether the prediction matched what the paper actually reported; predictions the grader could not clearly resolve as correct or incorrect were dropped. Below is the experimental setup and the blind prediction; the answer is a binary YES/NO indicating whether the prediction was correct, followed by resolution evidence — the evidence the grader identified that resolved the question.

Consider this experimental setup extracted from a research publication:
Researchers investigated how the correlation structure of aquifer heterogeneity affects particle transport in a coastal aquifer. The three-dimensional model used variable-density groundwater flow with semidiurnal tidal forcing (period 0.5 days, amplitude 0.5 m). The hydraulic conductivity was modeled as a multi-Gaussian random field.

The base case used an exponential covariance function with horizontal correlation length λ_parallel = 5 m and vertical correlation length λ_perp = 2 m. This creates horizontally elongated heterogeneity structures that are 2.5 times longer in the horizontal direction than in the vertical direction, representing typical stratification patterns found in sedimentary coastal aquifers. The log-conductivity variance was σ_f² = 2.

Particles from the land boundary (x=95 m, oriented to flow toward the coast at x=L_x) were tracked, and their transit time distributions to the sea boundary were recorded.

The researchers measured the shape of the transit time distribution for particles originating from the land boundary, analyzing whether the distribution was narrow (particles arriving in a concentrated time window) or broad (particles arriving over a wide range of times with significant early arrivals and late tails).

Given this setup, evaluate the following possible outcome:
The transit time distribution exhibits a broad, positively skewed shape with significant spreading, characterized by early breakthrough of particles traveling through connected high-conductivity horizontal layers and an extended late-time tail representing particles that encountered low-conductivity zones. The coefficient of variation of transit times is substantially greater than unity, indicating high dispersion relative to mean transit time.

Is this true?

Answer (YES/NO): NO